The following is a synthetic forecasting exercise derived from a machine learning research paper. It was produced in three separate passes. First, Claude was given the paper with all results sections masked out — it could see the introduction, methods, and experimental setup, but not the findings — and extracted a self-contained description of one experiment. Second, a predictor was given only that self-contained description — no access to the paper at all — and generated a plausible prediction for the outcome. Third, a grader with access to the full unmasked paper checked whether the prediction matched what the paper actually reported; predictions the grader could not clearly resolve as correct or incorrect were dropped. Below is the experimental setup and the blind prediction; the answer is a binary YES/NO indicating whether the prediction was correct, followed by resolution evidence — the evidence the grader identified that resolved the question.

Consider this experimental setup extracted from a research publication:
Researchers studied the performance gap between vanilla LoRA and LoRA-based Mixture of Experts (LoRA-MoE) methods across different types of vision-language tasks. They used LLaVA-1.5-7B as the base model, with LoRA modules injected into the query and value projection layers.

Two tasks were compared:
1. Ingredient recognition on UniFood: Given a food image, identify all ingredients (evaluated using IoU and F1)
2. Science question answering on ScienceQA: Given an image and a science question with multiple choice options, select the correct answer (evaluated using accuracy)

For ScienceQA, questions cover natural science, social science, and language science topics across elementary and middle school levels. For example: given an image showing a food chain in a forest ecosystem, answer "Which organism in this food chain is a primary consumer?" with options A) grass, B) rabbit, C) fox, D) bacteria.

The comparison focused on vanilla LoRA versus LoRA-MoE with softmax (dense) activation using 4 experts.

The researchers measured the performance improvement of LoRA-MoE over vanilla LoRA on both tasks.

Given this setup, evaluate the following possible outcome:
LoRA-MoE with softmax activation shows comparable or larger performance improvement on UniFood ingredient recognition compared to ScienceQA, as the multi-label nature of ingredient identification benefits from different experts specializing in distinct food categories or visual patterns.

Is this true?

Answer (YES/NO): NO